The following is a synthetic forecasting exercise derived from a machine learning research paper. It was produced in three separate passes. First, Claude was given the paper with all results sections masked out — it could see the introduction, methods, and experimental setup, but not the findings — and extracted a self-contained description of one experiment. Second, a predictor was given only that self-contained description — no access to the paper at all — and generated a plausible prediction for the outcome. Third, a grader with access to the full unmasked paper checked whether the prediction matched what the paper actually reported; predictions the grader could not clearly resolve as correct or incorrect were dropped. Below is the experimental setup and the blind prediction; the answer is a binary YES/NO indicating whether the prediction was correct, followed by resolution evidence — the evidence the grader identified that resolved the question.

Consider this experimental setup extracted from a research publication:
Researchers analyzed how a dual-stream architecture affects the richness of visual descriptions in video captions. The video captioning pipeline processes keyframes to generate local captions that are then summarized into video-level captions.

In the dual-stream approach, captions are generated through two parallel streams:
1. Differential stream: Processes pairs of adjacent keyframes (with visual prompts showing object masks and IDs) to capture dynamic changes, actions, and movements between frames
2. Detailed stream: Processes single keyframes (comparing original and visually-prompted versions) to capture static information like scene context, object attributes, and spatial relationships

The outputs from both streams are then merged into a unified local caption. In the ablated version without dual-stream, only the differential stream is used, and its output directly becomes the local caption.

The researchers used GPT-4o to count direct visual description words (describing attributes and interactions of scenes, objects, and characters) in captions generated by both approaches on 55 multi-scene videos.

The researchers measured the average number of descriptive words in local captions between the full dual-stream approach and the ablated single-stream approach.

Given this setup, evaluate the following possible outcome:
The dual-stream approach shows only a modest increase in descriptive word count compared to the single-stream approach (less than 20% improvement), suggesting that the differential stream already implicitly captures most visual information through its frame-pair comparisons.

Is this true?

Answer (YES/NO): NO